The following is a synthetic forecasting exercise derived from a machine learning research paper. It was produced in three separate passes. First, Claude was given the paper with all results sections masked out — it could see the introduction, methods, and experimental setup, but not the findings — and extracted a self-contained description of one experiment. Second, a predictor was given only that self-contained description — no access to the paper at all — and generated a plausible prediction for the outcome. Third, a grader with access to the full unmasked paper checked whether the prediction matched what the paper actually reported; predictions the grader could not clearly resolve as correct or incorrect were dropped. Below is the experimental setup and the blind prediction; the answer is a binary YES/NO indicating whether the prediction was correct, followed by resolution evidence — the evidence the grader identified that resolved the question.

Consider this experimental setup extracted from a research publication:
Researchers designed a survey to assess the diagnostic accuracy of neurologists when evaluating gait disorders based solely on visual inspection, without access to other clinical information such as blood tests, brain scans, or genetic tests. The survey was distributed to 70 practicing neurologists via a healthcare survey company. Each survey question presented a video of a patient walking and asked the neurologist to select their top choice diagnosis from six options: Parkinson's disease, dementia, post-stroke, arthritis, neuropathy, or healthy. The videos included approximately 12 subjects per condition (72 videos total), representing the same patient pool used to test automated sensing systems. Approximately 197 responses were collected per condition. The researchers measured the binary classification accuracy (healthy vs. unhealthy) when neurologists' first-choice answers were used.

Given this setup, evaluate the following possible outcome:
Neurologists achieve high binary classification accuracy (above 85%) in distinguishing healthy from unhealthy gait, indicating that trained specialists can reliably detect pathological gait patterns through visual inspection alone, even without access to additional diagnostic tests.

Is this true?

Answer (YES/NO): NO